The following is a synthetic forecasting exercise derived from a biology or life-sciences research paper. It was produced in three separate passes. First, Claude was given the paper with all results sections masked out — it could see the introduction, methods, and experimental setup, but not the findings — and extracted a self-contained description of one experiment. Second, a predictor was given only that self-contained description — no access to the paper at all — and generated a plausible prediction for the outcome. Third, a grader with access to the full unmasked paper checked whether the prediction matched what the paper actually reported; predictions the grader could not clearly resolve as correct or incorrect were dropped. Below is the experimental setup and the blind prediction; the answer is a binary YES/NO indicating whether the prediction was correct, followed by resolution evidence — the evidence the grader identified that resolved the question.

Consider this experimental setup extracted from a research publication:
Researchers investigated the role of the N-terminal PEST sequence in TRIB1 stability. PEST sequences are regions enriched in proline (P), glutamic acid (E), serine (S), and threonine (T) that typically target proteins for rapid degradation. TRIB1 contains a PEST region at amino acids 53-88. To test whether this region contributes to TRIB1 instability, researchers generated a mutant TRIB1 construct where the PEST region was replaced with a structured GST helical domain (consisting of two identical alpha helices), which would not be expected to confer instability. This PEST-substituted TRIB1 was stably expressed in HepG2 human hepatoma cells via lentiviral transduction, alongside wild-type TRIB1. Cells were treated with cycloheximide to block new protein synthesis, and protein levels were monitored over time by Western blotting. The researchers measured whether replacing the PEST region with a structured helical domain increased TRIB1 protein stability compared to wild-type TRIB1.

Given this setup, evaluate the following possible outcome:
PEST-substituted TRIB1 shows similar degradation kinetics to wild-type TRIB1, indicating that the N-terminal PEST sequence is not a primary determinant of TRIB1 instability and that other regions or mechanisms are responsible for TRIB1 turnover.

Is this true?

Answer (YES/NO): YES